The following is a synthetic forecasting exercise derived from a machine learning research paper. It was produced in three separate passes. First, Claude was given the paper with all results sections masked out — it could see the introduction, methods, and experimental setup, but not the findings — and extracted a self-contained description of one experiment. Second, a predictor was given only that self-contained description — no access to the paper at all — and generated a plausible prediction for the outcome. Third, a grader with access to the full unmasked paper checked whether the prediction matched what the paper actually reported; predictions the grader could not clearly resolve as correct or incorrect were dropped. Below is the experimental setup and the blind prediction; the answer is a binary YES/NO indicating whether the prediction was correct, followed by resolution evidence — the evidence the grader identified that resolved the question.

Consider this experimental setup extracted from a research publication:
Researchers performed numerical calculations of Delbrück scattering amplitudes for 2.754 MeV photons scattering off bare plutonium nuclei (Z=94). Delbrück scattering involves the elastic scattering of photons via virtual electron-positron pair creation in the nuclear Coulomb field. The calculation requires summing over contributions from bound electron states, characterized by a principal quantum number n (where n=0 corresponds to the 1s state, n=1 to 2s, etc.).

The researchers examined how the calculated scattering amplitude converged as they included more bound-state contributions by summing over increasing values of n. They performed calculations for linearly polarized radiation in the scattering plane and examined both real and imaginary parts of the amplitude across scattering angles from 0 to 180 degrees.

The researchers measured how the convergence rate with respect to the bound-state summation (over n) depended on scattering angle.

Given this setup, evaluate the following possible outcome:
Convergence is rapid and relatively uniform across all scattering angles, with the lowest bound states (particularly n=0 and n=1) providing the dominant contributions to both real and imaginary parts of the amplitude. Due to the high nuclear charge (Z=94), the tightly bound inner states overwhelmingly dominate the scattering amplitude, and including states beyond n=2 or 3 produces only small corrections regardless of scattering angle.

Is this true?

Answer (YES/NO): NO